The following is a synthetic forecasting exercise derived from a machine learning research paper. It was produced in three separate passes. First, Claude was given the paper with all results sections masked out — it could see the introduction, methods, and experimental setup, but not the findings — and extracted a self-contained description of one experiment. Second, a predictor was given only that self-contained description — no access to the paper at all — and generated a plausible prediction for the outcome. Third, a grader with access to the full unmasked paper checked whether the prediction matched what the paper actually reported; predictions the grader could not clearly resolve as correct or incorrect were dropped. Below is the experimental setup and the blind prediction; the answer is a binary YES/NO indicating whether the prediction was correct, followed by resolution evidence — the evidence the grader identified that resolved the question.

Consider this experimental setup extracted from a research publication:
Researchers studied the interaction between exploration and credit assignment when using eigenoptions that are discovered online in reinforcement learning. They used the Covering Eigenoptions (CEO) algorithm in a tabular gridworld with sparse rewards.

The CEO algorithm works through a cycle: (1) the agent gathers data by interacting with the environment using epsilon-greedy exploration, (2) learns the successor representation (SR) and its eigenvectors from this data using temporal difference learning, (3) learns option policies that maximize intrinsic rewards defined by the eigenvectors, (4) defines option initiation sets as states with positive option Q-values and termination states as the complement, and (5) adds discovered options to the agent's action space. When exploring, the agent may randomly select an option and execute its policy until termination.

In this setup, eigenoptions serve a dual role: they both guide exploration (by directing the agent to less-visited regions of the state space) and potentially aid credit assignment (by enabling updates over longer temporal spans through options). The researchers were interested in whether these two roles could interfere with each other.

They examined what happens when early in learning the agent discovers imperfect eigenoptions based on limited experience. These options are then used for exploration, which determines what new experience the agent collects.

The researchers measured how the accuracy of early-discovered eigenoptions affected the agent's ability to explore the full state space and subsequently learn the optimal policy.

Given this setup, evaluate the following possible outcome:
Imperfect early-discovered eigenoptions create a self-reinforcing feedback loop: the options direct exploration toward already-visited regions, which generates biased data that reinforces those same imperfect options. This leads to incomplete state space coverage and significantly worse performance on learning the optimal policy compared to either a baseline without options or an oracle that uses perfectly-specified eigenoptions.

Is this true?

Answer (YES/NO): NO